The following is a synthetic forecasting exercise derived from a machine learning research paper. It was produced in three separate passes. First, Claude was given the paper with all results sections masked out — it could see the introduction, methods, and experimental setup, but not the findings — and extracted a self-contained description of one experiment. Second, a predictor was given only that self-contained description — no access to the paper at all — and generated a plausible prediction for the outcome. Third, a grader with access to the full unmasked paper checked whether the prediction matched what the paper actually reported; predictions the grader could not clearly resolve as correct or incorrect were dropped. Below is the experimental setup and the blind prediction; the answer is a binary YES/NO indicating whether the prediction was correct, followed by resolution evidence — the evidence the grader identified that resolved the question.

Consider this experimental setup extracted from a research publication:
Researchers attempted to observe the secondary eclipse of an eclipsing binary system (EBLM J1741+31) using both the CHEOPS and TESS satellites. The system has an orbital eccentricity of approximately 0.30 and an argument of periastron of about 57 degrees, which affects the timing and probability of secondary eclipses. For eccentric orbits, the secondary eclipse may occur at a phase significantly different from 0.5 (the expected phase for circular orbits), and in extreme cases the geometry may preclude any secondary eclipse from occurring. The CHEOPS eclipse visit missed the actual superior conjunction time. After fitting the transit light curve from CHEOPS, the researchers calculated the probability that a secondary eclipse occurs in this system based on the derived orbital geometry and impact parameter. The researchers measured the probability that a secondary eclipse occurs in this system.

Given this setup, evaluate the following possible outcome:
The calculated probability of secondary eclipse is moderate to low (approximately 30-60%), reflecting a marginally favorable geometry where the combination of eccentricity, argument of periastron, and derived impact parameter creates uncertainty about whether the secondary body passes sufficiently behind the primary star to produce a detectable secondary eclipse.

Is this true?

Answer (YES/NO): NO